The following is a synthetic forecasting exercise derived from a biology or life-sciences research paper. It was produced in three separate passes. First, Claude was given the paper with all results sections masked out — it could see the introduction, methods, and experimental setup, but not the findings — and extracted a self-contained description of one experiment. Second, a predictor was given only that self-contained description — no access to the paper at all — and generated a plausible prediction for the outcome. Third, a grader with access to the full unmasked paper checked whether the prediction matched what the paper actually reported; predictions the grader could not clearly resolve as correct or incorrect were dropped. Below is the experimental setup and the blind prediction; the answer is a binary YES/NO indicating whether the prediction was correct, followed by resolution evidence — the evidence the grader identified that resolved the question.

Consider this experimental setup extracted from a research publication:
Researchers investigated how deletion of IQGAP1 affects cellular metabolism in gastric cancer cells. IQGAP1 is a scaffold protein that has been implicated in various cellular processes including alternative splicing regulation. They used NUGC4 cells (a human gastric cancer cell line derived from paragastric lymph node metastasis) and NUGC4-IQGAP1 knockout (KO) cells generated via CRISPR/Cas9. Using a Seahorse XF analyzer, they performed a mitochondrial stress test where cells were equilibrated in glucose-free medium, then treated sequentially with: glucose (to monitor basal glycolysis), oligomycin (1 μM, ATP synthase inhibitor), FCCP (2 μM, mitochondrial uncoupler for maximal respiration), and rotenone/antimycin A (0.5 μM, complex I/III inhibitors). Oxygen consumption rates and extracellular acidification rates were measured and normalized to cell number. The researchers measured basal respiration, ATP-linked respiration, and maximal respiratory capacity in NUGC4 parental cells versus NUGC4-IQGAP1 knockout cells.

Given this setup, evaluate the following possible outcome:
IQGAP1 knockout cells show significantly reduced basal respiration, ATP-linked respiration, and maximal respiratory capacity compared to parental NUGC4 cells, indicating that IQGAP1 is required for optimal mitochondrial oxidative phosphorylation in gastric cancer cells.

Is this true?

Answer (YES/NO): YES